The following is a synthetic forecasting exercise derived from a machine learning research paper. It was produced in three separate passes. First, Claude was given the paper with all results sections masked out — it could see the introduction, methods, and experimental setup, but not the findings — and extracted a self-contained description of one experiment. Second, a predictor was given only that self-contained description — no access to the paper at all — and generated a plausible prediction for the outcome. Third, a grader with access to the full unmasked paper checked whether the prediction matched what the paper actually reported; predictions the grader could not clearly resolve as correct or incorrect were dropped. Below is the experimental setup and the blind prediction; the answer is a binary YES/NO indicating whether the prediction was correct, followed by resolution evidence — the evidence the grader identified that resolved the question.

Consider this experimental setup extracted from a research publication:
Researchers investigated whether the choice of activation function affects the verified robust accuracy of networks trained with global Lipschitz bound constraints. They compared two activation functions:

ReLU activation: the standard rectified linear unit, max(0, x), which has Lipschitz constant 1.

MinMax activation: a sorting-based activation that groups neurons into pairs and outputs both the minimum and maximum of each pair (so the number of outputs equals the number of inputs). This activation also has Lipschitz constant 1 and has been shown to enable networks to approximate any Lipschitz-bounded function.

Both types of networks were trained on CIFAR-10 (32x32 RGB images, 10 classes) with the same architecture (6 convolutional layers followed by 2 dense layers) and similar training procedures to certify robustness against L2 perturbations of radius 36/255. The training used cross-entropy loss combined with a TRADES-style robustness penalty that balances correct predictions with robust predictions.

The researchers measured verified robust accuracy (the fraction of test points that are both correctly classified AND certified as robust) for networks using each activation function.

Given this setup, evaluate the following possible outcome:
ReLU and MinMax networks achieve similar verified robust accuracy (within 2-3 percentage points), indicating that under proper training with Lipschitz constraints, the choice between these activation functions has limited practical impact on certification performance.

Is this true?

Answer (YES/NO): NO